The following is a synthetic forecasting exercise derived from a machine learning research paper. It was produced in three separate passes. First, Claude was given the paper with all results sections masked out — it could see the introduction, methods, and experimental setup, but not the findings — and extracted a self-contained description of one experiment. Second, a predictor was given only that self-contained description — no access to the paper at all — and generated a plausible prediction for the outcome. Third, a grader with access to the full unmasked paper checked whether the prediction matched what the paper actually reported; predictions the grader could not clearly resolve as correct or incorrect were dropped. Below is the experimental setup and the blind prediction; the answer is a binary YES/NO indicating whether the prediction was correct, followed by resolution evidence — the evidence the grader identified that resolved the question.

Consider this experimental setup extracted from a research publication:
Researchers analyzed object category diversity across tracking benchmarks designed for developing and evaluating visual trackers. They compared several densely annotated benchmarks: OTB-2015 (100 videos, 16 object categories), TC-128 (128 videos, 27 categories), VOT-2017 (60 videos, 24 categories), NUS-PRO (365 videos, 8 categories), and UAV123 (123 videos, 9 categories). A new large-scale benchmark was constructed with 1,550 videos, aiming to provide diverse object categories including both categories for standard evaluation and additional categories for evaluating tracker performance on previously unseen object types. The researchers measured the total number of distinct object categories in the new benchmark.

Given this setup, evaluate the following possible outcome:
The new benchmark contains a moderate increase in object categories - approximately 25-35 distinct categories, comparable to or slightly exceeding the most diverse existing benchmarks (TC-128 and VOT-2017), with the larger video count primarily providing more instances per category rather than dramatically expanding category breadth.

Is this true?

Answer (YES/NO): NO